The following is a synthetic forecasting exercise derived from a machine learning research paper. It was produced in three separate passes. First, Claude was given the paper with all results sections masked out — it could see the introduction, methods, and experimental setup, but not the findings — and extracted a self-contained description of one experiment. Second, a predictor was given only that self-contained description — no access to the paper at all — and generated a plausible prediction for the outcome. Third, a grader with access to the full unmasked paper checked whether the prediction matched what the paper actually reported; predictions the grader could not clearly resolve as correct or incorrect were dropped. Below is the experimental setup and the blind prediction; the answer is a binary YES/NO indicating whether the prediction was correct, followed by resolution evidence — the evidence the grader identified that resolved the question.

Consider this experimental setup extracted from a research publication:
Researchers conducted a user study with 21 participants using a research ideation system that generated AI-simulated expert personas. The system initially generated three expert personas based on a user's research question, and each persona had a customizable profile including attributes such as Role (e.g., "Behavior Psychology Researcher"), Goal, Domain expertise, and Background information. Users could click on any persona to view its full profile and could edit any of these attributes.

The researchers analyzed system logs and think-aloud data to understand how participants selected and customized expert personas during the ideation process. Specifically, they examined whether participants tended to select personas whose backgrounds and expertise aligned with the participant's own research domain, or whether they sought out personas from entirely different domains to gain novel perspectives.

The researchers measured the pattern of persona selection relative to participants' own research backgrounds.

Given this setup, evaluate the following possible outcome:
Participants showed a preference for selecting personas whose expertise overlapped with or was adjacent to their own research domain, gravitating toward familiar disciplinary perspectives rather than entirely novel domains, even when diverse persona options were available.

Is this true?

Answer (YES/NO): YES